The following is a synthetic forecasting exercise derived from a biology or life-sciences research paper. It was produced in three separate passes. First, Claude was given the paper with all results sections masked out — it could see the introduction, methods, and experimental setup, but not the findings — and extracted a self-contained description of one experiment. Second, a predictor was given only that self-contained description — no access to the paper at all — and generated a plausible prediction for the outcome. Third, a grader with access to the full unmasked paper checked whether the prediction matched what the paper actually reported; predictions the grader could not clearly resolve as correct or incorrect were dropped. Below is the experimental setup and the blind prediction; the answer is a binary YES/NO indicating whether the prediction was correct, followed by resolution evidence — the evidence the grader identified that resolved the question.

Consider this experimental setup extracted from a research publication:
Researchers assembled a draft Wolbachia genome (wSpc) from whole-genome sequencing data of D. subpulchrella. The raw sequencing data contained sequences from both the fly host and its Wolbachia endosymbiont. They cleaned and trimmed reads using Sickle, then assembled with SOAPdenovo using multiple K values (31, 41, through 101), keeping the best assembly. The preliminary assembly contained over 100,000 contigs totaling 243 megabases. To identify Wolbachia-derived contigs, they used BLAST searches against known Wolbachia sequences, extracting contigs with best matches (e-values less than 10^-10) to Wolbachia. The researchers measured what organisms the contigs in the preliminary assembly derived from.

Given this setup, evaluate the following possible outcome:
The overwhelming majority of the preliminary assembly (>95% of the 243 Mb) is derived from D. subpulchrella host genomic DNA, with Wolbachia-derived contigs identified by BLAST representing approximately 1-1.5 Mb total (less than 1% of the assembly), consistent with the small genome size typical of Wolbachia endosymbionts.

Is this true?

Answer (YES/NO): YES